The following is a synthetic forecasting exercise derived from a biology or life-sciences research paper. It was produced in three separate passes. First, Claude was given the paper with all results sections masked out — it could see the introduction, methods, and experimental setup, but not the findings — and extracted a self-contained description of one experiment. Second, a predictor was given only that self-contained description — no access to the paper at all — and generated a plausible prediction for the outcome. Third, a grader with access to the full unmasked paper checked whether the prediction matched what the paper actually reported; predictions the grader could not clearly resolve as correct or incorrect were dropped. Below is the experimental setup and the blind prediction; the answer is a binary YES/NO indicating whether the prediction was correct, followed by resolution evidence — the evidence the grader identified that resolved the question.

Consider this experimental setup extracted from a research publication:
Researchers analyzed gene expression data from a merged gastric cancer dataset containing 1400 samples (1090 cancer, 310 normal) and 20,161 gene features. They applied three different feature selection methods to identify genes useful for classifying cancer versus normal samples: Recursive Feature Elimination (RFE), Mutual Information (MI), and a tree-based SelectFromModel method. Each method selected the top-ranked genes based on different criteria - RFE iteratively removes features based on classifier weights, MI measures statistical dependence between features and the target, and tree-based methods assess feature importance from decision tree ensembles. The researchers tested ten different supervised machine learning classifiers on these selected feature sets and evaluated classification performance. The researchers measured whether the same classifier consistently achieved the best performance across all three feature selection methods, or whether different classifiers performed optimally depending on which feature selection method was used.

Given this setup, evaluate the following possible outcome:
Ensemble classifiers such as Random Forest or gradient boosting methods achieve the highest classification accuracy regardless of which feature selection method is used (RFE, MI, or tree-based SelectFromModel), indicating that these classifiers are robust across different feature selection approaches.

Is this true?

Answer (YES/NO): NO